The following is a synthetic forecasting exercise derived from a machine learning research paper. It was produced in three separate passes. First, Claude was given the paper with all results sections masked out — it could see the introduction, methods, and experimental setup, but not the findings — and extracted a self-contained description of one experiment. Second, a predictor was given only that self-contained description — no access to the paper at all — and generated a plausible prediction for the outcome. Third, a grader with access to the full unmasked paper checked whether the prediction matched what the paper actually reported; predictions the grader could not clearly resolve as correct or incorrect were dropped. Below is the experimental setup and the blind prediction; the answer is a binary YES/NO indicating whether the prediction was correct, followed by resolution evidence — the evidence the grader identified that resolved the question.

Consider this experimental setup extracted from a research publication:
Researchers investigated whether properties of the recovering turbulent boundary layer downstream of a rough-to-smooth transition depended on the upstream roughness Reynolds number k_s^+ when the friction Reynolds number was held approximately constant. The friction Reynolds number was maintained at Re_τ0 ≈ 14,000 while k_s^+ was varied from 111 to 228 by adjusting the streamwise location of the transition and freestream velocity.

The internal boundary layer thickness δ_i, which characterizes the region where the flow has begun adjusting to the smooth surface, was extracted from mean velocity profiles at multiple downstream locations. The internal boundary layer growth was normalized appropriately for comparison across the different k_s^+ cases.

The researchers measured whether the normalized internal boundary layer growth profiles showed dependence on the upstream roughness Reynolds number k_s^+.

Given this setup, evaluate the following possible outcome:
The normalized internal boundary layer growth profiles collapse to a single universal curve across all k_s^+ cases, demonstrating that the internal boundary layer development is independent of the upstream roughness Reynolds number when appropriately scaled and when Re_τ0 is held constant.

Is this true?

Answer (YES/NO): YES